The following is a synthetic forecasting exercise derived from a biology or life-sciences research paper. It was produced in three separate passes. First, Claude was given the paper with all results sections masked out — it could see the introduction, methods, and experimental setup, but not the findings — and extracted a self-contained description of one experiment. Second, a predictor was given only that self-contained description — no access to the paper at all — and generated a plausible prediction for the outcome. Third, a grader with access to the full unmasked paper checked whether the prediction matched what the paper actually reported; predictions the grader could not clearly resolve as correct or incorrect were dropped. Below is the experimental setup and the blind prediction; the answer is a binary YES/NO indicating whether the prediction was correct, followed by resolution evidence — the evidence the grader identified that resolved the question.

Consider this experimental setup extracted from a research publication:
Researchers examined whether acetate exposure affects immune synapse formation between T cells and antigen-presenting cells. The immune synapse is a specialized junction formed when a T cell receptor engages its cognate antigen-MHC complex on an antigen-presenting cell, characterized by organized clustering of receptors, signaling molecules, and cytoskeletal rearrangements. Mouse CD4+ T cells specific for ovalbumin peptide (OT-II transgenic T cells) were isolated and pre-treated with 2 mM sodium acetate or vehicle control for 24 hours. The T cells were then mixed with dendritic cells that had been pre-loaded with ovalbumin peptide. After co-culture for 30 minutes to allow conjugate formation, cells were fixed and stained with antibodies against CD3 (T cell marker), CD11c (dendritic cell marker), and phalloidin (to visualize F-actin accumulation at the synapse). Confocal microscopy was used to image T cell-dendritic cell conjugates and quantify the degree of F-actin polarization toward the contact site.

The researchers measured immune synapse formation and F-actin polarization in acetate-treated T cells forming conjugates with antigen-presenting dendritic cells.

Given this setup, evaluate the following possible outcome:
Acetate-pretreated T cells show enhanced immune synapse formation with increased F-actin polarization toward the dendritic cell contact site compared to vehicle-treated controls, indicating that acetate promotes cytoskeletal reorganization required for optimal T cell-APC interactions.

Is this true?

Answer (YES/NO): NO